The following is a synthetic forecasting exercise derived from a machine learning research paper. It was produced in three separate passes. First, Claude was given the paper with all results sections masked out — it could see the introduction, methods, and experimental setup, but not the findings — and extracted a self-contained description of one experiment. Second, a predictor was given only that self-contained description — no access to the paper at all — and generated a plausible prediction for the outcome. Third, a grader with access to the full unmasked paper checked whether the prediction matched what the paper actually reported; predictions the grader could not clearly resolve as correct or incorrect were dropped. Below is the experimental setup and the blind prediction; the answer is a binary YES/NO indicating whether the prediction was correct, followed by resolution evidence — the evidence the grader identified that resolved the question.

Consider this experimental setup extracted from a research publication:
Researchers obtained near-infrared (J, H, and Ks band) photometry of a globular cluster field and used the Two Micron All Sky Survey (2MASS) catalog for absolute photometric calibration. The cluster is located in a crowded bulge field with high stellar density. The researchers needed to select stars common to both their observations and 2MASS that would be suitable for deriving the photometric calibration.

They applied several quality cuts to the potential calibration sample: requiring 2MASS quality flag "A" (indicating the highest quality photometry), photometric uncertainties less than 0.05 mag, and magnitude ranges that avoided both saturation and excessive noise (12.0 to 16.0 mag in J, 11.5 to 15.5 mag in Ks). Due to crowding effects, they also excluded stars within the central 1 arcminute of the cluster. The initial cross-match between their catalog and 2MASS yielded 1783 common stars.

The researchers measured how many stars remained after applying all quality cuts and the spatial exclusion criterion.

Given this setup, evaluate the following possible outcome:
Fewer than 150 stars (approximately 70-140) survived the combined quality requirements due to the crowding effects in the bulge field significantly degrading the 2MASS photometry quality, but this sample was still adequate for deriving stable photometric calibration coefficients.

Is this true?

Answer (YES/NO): NO